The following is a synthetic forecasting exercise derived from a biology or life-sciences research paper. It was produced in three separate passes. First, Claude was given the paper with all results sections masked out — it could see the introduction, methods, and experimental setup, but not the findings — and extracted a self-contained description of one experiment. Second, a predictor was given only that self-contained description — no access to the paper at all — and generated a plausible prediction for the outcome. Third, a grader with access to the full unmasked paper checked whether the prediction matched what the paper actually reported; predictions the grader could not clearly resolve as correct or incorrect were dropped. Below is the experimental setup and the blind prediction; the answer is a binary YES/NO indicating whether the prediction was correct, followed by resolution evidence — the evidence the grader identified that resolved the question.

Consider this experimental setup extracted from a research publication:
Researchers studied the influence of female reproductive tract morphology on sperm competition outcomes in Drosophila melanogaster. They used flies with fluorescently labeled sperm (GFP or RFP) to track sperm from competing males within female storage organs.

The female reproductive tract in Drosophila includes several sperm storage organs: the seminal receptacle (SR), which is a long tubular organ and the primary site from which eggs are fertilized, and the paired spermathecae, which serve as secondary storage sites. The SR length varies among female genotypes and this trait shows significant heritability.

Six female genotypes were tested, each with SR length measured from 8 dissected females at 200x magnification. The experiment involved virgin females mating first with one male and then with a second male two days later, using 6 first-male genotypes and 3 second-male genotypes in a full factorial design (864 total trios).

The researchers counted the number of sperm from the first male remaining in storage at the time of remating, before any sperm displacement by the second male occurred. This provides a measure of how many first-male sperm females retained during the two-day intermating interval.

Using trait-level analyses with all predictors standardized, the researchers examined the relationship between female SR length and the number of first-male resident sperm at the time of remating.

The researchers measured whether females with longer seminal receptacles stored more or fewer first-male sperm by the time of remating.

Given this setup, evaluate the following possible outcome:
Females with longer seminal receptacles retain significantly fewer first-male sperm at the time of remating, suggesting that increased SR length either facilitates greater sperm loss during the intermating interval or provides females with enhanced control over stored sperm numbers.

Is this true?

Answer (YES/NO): NO